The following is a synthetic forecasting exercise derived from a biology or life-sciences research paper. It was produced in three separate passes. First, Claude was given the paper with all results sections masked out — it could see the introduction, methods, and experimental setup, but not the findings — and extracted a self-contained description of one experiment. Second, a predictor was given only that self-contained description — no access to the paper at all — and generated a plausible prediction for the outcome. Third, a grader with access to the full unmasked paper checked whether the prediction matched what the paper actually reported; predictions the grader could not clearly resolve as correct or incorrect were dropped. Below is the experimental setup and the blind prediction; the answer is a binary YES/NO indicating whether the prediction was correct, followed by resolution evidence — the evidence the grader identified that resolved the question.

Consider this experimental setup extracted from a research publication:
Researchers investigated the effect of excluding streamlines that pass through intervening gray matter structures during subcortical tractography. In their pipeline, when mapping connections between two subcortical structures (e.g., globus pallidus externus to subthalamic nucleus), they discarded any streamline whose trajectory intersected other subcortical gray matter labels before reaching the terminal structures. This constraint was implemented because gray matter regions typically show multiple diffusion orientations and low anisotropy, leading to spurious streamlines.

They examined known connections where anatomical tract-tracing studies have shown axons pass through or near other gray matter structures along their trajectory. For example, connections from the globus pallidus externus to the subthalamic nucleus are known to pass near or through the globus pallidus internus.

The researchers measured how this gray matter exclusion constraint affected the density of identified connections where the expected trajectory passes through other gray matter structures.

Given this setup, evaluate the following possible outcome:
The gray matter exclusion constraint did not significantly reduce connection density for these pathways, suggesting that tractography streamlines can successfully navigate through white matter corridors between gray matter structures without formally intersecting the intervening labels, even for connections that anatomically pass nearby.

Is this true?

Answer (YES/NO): NO